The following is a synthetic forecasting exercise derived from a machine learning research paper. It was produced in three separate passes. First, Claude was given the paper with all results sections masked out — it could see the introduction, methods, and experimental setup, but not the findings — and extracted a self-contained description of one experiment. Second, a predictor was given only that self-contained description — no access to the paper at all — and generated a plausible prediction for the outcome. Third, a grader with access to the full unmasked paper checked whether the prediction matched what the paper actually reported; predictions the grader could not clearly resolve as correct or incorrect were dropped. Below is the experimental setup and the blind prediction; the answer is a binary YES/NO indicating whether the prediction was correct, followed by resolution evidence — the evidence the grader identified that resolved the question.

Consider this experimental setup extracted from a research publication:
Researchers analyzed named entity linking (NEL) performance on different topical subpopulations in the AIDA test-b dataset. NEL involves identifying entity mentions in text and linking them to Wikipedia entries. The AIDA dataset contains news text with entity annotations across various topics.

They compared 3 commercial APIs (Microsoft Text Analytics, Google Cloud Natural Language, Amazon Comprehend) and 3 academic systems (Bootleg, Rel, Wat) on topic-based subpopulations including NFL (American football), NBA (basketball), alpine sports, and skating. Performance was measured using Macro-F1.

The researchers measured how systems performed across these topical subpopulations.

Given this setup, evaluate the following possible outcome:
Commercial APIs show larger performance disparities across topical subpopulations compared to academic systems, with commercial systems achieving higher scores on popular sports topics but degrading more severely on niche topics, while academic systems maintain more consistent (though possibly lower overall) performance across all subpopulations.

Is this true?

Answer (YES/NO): NO